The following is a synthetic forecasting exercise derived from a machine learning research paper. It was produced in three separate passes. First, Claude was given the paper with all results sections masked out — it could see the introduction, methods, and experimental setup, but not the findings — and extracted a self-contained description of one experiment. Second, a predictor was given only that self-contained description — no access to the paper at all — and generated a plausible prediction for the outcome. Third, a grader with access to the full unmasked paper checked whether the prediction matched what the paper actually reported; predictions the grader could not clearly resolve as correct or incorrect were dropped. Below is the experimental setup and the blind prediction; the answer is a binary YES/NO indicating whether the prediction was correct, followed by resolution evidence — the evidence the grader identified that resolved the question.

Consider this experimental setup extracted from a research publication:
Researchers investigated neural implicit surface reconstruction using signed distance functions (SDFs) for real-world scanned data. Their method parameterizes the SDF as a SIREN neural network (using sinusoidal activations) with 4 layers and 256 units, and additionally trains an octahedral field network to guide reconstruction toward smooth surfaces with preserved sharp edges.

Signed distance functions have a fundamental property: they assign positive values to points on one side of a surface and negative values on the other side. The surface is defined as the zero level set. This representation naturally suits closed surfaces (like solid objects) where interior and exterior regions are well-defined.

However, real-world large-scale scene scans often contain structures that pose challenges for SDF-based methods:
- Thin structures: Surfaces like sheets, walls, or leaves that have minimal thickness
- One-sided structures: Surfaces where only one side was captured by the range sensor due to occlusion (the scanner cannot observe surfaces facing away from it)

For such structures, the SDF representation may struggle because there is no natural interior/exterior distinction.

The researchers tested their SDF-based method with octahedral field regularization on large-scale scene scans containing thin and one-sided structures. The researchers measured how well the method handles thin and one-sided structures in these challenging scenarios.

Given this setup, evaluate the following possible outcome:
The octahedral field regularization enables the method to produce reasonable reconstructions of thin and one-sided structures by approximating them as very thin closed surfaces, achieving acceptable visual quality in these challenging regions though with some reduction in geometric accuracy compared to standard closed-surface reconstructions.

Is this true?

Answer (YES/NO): NO